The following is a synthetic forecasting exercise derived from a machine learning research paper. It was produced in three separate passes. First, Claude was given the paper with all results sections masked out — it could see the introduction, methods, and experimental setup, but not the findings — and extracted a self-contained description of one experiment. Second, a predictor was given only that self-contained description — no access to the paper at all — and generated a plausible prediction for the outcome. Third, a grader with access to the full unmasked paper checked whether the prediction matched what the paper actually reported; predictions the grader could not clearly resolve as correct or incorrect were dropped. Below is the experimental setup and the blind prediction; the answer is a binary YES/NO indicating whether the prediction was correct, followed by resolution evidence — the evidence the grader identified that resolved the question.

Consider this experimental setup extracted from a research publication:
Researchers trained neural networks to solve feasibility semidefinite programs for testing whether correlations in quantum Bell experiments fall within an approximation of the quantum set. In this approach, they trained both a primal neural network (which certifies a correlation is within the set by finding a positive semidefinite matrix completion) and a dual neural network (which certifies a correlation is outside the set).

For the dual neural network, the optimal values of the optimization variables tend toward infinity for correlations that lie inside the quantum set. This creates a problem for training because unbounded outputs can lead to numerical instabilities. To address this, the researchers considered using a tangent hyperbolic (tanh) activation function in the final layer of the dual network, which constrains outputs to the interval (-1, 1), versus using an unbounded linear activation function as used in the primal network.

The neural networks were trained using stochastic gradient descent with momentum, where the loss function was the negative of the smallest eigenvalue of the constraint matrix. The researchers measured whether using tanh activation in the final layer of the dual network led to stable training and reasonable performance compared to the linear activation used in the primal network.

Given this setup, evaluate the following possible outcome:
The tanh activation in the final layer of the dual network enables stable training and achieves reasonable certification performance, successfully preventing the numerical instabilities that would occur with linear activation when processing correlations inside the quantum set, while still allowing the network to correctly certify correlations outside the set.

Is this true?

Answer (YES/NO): NO